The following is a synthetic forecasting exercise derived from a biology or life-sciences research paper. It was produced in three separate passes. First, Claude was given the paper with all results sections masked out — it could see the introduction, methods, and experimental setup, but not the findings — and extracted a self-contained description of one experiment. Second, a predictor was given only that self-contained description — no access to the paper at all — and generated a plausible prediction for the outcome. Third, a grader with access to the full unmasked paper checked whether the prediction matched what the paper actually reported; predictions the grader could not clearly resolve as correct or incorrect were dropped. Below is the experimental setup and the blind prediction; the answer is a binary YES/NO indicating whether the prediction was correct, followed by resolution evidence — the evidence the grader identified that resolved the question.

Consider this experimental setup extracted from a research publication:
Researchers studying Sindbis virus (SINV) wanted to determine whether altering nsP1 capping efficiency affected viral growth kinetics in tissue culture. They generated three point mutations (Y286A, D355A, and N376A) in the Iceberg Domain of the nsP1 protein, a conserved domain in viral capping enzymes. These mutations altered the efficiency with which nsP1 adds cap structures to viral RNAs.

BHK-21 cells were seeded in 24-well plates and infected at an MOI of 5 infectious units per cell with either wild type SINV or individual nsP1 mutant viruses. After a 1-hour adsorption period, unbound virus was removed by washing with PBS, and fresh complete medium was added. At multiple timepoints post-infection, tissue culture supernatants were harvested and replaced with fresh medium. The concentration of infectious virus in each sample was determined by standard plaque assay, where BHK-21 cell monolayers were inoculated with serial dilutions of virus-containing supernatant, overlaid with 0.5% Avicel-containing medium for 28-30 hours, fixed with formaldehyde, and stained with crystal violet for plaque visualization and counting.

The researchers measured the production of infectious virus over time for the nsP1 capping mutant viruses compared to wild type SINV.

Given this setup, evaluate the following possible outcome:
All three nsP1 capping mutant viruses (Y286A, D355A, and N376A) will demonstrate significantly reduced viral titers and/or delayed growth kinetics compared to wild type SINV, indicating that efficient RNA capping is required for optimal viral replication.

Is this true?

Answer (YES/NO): NO